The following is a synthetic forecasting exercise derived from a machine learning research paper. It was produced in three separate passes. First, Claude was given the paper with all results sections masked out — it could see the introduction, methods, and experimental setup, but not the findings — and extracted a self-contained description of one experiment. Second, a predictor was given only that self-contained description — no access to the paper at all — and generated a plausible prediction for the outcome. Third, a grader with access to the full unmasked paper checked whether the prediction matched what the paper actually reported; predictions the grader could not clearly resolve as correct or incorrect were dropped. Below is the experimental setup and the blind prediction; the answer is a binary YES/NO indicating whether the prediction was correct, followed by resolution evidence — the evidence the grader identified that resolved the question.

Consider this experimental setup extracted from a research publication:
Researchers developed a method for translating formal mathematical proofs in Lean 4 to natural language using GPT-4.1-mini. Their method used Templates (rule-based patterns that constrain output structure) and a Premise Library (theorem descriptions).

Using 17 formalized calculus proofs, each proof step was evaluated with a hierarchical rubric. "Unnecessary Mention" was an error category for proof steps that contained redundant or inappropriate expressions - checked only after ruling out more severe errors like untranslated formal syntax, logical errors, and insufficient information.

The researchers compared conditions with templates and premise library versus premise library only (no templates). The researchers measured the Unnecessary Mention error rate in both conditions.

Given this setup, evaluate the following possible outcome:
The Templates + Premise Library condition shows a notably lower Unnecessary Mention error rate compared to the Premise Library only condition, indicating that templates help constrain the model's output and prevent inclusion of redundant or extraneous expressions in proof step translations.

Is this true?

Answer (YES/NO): YES